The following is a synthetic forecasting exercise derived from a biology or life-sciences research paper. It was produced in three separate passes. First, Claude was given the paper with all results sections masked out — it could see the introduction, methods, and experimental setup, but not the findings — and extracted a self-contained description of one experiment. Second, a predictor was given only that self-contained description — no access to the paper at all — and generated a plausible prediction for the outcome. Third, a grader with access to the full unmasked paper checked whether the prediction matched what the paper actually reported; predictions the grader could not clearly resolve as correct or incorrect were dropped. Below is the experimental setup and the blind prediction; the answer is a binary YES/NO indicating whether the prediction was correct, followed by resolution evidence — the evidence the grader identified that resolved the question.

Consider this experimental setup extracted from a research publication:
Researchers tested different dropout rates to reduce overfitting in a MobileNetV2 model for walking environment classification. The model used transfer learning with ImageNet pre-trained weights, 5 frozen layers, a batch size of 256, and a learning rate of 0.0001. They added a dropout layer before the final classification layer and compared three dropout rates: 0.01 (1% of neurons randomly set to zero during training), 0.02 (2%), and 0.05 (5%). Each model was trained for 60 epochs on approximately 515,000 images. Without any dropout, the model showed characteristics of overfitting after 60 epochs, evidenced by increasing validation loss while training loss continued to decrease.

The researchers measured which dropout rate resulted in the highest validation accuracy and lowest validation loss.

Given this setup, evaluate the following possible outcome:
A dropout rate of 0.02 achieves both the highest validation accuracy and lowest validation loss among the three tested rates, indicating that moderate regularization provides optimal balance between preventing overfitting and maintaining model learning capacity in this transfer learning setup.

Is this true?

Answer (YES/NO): YES